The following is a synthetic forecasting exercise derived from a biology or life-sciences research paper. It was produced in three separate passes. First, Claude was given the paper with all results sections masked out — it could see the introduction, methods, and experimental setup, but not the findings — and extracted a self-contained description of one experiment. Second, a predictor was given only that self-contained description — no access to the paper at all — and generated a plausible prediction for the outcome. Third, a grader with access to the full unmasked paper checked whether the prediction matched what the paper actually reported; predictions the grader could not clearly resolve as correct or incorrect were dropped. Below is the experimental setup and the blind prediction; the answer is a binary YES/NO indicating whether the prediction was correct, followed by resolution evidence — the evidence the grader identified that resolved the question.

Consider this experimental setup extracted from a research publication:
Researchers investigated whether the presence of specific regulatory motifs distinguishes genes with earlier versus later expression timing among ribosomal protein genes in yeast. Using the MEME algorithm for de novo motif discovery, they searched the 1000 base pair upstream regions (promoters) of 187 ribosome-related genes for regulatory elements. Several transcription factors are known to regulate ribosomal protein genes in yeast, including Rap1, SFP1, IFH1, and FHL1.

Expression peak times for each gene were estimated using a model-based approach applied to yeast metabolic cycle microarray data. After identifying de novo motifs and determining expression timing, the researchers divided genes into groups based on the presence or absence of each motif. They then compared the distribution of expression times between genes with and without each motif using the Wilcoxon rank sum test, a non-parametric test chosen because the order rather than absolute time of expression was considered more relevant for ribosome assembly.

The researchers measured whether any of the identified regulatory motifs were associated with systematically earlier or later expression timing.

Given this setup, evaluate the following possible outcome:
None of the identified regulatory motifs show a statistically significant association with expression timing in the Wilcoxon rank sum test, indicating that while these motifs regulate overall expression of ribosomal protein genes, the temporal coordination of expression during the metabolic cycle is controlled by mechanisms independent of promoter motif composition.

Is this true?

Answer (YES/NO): NO